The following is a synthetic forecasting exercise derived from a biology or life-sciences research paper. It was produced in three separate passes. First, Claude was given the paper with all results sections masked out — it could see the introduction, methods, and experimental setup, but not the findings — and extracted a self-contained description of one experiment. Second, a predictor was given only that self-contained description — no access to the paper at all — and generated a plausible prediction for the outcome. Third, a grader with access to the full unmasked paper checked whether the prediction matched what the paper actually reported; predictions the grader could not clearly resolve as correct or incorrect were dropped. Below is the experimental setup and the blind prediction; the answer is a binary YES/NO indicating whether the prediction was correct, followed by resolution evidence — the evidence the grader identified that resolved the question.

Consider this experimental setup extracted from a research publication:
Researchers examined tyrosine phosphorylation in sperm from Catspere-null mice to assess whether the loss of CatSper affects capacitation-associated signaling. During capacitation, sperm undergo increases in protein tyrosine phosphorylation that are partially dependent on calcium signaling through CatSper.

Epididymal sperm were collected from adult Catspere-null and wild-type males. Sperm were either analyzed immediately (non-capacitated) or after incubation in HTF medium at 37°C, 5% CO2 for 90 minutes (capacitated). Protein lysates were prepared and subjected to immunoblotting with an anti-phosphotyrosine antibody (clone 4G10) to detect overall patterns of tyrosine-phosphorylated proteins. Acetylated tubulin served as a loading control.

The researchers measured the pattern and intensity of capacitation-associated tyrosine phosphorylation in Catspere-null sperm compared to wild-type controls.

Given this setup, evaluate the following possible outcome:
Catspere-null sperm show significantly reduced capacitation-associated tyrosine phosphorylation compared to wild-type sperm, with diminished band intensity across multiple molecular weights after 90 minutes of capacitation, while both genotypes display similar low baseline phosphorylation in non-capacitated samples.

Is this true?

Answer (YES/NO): NO